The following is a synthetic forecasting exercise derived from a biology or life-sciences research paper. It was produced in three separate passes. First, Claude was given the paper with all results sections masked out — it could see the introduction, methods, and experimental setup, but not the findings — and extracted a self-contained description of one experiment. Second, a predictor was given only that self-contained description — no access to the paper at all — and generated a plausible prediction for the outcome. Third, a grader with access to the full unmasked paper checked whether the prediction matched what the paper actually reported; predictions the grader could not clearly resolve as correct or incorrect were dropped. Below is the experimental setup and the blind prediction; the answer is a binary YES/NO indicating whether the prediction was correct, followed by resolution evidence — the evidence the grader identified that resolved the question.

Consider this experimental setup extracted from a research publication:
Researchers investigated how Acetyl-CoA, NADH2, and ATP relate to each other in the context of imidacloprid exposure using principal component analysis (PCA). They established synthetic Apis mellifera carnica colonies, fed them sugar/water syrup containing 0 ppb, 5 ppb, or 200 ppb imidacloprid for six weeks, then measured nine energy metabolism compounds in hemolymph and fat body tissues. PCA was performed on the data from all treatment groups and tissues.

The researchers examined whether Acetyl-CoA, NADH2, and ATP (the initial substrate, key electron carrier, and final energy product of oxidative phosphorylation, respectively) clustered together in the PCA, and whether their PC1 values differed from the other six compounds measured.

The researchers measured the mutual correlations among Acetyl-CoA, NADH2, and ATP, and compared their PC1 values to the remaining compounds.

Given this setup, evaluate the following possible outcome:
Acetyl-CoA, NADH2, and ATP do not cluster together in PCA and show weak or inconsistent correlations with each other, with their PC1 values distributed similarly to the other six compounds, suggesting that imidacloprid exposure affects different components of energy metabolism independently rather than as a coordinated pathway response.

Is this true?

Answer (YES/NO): NO